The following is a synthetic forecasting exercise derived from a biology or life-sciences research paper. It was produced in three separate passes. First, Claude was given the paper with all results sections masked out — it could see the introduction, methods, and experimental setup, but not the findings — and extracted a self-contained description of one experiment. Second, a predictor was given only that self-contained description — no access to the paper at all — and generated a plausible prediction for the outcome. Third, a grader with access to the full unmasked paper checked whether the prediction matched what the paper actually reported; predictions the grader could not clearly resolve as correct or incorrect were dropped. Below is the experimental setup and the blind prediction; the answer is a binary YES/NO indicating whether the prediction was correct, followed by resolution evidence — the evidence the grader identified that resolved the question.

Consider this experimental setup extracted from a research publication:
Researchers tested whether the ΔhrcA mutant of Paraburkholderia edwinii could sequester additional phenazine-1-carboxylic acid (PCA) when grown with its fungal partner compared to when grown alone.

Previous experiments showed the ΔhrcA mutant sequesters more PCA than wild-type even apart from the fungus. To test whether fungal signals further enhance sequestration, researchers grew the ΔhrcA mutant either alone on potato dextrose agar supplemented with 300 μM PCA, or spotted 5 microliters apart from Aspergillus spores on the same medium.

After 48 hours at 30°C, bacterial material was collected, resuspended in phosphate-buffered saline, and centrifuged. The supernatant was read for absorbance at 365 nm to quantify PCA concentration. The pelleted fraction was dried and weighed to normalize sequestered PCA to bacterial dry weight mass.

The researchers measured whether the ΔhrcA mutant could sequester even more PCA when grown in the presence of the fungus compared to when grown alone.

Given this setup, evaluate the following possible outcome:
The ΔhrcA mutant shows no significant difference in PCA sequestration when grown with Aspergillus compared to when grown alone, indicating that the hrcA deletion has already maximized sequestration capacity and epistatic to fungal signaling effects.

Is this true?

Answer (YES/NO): NO